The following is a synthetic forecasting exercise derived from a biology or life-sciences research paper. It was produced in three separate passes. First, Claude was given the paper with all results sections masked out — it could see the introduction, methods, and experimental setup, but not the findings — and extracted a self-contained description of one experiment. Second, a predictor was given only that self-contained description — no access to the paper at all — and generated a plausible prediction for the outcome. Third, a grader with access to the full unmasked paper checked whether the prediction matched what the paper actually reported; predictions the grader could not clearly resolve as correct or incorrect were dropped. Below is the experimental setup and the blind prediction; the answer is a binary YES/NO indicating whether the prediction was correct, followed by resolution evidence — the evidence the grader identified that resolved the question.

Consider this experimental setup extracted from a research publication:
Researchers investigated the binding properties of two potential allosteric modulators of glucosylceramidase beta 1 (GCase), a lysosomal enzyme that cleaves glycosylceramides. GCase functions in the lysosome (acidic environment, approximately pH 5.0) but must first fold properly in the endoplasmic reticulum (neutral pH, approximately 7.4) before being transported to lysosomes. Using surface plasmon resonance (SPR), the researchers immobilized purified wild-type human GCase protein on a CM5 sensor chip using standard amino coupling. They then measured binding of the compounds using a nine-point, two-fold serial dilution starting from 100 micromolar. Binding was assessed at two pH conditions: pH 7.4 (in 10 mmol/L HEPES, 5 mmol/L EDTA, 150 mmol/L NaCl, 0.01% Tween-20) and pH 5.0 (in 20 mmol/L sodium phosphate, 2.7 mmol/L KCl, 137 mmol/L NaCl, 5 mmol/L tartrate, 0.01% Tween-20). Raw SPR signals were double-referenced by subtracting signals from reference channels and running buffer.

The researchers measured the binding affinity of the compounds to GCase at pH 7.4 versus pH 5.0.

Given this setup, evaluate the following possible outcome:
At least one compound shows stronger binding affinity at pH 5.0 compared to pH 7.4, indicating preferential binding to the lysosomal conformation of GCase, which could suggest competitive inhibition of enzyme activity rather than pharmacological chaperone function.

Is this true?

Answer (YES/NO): NO